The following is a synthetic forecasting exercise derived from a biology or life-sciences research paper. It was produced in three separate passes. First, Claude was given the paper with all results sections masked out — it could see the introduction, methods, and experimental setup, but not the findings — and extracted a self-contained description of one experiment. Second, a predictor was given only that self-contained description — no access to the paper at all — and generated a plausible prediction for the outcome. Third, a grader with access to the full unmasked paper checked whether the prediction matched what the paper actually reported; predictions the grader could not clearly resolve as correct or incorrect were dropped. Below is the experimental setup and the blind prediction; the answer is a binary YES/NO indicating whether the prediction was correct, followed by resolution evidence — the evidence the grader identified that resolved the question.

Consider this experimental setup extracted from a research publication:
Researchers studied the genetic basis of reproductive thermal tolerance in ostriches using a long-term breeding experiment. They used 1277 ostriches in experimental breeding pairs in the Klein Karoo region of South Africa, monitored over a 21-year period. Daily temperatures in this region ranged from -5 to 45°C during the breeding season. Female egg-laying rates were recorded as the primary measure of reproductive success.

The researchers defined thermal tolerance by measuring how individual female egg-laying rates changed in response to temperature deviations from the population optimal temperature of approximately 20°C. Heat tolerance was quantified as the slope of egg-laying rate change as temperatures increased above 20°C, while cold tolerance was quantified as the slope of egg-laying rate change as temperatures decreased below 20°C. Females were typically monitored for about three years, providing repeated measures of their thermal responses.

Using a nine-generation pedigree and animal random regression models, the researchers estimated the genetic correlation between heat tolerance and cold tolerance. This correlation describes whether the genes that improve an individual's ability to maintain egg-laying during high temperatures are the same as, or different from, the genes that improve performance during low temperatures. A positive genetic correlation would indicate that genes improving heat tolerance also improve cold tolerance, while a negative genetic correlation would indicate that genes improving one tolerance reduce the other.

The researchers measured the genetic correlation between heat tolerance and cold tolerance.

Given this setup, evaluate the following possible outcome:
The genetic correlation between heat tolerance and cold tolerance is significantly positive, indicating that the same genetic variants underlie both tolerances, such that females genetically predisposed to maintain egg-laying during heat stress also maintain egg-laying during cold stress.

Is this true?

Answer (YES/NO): NO